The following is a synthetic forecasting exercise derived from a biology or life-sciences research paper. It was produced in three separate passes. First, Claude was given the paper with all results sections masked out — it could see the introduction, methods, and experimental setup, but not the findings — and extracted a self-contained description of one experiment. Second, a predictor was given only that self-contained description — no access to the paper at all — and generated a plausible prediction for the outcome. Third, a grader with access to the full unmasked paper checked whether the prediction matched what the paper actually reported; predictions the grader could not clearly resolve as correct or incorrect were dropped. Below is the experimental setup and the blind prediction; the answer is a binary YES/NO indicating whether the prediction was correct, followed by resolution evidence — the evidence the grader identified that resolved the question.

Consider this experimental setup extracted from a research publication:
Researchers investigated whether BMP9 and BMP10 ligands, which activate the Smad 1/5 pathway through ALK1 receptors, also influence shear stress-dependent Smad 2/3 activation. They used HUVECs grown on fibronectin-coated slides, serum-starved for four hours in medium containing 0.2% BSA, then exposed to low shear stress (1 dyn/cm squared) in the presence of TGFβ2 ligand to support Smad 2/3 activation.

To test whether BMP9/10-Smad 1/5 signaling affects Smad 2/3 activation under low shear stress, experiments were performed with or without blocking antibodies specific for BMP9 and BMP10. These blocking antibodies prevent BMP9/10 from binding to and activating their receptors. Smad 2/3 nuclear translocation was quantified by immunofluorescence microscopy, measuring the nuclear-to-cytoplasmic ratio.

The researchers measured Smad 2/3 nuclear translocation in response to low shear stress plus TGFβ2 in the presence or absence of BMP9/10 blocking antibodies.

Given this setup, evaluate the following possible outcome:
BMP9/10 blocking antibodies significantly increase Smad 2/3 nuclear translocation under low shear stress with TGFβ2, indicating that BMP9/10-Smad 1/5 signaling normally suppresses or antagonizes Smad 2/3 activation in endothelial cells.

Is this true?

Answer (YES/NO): NO